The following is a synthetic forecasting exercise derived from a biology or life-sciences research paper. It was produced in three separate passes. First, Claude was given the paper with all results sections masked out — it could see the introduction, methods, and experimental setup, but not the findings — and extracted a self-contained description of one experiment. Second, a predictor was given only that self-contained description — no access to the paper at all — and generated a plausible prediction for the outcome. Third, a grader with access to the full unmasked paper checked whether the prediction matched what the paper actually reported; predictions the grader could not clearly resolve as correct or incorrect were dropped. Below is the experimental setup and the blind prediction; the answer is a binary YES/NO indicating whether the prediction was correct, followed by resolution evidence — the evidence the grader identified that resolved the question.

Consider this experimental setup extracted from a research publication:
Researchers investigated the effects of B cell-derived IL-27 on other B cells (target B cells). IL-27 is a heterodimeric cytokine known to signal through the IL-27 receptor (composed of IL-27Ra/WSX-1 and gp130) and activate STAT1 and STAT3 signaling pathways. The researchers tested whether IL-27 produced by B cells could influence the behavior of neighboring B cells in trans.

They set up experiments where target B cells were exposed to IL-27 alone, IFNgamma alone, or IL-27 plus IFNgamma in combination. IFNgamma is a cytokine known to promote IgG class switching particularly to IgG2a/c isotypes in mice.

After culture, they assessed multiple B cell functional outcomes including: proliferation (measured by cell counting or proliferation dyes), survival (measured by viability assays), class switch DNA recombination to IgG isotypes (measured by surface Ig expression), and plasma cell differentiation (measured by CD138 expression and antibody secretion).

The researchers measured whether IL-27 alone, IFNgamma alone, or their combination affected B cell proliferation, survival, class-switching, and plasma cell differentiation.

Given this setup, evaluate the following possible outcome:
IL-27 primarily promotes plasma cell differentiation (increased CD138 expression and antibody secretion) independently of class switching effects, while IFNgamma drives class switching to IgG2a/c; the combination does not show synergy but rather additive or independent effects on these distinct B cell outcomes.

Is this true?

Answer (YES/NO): NO